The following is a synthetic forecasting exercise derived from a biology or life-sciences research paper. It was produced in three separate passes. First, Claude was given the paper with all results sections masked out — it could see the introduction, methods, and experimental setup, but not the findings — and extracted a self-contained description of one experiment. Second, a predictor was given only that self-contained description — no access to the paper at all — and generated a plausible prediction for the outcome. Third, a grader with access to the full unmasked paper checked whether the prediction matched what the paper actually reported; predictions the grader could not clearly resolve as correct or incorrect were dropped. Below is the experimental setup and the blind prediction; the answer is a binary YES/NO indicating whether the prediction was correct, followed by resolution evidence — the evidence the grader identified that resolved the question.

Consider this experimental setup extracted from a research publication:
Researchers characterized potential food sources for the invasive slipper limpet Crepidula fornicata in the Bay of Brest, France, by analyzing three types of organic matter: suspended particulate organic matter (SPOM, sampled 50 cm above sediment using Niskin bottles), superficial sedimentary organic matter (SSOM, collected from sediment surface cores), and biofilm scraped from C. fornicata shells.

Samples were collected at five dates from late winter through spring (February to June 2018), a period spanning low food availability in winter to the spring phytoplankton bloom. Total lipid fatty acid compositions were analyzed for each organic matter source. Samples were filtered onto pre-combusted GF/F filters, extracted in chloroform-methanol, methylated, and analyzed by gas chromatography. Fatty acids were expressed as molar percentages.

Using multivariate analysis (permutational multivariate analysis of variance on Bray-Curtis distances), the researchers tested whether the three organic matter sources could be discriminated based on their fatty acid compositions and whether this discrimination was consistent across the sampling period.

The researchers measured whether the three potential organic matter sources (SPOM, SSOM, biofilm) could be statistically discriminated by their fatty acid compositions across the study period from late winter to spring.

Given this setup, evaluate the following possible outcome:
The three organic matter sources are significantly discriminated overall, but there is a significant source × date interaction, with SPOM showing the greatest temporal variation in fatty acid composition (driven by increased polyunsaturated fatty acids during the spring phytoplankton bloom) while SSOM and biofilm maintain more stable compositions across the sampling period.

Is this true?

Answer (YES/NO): NO